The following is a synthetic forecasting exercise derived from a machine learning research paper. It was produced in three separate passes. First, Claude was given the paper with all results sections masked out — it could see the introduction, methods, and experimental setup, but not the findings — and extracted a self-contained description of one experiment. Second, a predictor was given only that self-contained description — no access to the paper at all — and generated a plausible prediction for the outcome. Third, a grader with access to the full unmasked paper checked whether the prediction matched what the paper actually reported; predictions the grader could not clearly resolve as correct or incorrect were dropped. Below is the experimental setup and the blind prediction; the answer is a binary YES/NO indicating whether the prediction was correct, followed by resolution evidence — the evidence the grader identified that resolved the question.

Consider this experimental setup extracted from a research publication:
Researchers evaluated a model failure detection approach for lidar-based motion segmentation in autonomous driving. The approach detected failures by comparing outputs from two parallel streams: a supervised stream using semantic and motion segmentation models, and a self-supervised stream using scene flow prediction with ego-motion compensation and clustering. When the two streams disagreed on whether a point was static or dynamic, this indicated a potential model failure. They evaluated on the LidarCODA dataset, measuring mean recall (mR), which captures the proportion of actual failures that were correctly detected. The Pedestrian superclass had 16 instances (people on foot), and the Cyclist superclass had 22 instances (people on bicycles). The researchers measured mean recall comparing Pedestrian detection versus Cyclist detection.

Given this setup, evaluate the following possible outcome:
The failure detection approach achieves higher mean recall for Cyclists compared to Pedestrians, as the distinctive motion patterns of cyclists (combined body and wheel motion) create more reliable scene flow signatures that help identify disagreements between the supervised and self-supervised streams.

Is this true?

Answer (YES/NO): YES